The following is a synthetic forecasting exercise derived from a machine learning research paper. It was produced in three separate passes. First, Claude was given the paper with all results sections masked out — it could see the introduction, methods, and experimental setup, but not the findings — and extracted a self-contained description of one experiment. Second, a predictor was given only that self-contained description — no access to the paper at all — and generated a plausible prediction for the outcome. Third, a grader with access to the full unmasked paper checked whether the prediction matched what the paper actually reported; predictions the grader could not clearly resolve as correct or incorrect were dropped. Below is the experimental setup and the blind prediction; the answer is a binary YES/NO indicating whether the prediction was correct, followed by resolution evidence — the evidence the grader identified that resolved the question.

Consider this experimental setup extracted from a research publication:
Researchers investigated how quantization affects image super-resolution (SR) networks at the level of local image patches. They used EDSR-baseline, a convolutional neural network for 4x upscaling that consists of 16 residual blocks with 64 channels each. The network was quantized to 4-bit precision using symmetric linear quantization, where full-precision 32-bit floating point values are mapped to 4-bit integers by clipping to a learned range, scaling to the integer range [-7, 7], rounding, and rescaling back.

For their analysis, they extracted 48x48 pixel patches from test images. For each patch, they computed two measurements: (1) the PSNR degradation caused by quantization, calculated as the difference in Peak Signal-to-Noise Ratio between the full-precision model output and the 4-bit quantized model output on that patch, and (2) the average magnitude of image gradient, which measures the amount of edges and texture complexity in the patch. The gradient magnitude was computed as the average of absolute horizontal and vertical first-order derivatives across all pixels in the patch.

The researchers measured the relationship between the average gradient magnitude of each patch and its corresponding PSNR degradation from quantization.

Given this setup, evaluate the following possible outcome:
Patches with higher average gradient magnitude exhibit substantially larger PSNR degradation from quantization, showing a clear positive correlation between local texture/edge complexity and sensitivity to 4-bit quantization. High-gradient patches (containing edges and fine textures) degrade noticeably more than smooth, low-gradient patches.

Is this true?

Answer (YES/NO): YES